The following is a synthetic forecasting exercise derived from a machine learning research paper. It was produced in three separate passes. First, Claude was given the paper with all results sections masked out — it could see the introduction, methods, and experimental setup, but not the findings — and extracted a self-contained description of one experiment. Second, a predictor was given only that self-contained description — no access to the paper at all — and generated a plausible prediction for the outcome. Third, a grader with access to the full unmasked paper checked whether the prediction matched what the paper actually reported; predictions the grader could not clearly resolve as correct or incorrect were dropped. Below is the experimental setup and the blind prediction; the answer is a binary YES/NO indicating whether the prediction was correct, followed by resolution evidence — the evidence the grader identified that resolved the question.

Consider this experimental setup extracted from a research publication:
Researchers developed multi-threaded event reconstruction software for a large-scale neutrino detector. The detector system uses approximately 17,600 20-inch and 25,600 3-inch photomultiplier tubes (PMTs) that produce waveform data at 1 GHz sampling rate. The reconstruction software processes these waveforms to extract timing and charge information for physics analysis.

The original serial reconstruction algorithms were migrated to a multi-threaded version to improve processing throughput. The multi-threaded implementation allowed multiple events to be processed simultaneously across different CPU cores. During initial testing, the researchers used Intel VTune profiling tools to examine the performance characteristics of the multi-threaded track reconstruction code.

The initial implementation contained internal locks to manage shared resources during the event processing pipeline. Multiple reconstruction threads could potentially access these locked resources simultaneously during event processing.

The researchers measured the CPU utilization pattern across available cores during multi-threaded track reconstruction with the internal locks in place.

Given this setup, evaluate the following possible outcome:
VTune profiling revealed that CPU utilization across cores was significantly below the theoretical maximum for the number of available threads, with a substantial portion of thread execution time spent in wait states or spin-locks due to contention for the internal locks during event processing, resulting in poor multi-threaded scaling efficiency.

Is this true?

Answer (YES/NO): YES